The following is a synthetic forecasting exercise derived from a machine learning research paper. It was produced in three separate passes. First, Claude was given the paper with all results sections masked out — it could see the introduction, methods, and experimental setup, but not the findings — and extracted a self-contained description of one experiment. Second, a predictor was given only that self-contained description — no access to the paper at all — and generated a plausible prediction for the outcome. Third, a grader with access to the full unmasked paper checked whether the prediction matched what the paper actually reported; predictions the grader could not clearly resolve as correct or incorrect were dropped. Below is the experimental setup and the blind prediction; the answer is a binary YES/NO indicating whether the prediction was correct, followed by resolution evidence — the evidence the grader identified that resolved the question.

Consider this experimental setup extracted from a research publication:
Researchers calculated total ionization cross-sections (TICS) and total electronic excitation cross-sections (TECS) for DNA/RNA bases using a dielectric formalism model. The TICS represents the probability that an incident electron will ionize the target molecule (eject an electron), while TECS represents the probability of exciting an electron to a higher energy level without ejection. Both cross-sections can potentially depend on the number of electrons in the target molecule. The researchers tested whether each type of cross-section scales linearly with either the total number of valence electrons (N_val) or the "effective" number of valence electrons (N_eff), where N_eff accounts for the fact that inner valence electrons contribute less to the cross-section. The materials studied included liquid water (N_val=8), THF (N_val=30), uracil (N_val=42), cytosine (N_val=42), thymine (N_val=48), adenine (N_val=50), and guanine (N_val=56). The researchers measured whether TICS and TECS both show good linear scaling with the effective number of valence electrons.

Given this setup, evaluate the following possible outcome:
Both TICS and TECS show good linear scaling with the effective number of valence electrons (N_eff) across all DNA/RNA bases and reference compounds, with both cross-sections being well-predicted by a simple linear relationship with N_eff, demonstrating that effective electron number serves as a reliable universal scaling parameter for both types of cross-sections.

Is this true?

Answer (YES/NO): NO